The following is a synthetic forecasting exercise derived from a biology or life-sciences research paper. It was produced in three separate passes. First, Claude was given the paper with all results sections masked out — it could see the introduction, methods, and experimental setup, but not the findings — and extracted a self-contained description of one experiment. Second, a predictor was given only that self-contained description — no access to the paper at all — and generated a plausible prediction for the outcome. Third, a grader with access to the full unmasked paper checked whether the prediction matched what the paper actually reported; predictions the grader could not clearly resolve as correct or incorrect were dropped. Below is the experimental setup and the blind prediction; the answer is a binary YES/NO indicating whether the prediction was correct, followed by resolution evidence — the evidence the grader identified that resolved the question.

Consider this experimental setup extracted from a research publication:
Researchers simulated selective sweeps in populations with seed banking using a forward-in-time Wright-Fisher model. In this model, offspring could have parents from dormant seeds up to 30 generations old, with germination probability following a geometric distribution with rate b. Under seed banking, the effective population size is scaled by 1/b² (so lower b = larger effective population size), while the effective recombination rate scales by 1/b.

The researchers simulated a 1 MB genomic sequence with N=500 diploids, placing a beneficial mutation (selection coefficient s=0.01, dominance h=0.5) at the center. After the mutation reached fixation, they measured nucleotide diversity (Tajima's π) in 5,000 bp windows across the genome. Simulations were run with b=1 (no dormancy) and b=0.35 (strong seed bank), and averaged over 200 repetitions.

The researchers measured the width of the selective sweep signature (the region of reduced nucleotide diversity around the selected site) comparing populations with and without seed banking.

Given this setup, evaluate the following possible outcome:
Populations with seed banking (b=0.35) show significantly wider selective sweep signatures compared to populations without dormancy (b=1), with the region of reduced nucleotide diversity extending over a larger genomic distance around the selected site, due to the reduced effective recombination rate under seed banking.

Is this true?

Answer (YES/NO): NO